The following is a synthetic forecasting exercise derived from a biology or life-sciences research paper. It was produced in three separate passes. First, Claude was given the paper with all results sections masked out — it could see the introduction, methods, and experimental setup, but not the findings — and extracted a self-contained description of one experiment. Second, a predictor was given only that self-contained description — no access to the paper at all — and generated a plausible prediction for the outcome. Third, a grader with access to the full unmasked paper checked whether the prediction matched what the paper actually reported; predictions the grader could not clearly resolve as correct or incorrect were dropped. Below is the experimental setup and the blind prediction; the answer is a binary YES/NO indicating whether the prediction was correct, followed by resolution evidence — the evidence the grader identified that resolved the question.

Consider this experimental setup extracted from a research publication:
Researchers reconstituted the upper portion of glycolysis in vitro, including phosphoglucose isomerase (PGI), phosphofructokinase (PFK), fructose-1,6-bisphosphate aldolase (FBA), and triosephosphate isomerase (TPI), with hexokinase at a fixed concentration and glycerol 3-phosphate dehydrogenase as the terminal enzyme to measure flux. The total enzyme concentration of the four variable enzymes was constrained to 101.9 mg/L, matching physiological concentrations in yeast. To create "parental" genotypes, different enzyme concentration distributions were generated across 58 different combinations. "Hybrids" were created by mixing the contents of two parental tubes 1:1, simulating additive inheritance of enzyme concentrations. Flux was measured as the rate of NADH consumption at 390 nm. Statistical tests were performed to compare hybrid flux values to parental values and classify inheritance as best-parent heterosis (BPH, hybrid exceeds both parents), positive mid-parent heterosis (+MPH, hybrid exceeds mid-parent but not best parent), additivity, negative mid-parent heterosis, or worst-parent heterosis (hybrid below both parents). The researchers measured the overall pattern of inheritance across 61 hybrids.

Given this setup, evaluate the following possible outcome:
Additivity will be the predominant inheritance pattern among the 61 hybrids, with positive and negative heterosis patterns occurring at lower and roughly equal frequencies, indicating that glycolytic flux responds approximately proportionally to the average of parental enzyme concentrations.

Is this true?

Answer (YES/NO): NO